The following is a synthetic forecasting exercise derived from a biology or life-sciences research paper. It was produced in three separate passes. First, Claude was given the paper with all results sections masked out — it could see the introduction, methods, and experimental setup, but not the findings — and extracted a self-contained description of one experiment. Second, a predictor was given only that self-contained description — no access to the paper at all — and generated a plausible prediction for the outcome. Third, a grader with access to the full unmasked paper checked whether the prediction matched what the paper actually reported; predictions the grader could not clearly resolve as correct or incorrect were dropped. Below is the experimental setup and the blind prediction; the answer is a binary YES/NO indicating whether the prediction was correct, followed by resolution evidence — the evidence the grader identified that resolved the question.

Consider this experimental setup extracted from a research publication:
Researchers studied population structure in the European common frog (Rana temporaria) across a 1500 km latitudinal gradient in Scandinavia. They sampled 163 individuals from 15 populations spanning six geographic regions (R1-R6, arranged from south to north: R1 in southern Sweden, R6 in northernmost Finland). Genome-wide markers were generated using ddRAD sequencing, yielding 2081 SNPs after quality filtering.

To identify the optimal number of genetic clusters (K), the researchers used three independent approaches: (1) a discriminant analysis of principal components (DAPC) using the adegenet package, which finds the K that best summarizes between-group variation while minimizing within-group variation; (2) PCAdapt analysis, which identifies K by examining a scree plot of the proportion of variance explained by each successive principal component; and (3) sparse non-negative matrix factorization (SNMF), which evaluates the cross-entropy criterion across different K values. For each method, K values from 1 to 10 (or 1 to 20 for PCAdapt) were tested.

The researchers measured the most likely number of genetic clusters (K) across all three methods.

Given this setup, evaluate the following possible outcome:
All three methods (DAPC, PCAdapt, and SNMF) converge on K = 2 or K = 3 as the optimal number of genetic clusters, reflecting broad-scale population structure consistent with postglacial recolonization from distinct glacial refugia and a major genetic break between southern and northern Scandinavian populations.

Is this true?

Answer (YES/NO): NO